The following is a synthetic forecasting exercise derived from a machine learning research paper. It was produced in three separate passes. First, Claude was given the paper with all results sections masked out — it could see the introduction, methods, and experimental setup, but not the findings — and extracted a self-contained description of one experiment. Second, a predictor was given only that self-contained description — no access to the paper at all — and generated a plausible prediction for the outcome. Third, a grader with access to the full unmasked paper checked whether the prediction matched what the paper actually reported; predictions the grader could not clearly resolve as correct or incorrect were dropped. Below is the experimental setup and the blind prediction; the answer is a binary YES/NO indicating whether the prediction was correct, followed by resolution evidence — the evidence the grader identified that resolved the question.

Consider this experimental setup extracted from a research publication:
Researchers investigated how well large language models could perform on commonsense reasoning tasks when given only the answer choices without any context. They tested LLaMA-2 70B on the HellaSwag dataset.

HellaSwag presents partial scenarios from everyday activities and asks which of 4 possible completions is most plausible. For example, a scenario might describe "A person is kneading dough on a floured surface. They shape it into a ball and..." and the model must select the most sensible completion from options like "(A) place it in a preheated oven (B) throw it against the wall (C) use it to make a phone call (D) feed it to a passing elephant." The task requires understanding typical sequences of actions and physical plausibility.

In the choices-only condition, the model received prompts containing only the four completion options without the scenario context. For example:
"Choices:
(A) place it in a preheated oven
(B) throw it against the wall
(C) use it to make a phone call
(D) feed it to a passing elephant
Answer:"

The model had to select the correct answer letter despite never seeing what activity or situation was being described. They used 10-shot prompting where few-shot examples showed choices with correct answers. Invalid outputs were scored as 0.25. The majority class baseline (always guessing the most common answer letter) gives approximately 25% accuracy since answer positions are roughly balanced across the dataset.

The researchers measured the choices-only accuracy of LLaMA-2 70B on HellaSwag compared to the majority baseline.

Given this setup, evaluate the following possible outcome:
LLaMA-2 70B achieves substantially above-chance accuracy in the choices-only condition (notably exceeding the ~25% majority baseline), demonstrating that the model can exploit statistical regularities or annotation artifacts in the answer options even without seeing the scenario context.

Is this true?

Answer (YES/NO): YES